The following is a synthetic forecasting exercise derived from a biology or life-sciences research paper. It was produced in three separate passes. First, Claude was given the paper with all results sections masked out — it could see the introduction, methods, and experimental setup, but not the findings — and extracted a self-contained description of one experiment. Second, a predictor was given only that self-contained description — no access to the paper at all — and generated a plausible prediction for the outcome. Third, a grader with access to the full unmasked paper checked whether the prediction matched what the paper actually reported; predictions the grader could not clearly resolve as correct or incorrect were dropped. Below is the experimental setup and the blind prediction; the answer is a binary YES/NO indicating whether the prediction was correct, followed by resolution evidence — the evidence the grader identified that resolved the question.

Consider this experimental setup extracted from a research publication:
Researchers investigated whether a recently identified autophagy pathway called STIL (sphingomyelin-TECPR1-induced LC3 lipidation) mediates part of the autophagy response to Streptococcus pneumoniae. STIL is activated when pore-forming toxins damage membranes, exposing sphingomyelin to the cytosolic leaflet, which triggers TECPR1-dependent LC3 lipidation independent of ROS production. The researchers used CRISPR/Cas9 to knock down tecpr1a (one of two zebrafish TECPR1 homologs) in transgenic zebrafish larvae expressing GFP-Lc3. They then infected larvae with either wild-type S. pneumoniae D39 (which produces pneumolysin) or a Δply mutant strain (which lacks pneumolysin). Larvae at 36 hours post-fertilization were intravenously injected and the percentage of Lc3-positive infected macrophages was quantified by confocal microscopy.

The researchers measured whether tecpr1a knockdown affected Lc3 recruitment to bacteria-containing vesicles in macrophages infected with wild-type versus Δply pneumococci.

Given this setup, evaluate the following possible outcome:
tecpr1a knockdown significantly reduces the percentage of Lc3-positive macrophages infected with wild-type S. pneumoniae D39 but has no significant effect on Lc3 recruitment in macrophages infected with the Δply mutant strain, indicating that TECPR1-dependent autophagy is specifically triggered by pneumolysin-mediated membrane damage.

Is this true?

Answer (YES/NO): YES